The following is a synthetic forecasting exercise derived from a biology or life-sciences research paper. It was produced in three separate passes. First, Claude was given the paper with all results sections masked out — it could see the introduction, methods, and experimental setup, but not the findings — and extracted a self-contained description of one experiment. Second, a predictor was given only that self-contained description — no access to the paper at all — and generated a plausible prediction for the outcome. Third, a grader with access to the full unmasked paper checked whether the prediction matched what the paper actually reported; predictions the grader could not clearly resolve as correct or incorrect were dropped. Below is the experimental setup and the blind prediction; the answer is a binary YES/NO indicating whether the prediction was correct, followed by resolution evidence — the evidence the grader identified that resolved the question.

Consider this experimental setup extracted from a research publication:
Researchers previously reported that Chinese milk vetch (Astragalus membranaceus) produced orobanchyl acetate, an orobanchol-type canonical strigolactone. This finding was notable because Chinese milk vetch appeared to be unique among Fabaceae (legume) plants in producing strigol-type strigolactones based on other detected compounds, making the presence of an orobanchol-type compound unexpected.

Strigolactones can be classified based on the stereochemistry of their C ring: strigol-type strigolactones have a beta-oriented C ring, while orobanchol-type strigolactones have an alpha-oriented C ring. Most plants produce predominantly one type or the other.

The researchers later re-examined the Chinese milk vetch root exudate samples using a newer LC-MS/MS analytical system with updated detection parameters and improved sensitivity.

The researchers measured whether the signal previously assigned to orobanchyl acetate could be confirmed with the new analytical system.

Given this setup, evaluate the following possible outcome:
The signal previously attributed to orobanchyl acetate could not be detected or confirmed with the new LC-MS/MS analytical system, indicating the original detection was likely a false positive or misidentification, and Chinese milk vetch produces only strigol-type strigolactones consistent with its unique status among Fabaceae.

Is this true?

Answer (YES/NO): YES